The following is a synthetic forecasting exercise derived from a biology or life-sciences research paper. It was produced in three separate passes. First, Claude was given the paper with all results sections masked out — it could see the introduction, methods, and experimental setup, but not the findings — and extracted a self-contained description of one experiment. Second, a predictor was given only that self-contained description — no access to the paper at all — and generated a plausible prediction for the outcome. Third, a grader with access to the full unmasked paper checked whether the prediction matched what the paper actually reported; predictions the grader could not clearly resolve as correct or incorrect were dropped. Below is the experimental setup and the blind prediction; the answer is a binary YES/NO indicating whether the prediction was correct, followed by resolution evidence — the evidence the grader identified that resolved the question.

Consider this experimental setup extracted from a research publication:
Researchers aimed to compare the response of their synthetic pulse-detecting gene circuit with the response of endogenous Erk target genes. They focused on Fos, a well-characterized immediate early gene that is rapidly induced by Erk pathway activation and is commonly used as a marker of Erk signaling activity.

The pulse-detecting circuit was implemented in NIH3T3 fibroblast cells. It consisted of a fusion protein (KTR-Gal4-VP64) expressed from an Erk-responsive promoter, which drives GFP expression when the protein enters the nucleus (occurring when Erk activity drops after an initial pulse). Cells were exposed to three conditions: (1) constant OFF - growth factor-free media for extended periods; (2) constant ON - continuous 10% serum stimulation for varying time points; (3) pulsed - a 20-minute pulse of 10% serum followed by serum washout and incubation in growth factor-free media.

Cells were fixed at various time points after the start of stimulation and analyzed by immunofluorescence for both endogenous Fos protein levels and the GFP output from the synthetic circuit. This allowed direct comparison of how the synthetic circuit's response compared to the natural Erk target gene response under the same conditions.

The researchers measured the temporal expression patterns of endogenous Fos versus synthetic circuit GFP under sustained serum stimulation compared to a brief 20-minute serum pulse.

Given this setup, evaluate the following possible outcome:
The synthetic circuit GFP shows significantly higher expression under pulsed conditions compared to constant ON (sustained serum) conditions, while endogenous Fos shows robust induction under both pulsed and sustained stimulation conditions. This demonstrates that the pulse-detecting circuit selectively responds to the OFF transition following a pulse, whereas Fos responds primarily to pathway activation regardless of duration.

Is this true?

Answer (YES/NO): YES